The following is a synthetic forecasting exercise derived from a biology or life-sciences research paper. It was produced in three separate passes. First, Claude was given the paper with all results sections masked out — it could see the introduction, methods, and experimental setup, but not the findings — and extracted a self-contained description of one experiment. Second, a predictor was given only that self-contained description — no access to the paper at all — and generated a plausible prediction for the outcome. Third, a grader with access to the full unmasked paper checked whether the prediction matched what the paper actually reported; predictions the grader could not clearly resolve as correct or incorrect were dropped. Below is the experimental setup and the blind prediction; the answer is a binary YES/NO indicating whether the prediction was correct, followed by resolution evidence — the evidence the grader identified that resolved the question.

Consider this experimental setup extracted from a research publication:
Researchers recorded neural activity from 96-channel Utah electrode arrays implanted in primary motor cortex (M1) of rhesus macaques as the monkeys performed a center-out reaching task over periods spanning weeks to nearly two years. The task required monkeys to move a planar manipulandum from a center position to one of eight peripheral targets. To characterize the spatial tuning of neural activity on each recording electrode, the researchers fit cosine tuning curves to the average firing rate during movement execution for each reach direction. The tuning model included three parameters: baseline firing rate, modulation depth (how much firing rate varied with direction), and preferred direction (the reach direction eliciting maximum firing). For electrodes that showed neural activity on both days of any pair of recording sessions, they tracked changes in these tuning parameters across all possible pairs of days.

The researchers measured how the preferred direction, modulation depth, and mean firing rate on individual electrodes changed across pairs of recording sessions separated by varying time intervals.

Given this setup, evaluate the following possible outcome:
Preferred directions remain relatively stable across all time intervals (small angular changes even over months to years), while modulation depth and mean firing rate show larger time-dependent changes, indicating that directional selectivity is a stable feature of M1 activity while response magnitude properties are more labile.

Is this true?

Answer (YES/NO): NO